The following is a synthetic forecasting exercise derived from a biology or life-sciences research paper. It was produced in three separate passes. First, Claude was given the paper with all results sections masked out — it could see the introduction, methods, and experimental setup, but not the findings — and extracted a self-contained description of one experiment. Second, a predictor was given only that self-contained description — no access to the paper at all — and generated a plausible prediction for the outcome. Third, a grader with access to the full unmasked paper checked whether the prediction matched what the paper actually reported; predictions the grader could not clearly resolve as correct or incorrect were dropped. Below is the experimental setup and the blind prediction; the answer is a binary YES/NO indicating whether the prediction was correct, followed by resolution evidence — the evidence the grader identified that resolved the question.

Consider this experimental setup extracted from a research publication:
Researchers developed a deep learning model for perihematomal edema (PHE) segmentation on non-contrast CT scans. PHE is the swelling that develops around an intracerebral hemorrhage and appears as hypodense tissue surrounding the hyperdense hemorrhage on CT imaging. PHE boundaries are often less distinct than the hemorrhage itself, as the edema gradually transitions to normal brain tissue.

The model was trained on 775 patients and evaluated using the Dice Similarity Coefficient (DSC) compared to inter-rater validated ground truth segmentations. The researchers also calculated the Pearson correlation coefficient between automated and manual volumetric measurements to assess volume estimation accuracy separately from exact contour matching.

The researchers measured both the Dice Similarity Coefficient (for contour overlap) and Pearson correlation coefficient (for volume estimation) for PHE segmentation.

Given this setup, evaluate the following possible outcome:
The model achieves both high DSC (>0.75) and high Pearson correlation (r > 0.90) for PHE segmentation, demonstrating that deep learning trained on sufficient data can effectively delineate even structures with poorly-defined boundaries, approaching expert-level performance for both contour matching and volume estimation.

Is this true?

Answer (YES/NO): NO